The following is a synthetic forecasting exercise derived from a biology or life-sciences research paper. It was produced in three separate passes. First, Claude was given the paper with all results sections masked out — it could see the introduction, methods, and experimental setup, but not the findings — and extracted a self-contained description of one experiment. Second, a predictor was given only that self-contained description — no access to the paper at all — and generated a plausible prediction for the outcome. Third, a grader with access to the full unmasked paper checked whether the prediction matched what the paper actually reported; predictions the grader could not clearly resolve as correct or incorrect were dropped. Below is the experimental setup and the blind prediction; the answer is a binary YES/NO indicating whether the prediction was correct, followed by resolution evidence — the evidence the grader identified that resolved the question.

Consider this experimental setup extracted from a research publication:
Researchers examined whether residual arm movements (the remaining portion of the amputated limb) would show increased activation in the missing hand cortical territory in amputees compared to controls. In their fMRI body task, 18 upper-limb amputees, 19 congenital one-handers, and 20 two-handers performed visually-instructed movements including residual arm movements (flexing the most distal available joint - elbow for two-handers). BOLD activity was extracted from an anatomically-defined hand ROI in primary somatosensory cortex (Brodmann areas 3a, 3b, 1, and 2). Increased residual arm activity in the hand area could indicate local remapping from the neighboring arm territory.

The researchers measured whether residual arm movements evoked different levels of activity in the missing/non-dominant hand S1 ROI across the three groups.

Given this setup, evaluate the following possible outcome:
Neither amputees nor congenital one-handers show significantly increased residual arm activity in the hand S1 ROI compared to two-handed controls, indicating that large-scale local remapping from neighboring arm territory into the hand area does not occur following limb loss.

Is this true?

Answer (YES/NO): NO